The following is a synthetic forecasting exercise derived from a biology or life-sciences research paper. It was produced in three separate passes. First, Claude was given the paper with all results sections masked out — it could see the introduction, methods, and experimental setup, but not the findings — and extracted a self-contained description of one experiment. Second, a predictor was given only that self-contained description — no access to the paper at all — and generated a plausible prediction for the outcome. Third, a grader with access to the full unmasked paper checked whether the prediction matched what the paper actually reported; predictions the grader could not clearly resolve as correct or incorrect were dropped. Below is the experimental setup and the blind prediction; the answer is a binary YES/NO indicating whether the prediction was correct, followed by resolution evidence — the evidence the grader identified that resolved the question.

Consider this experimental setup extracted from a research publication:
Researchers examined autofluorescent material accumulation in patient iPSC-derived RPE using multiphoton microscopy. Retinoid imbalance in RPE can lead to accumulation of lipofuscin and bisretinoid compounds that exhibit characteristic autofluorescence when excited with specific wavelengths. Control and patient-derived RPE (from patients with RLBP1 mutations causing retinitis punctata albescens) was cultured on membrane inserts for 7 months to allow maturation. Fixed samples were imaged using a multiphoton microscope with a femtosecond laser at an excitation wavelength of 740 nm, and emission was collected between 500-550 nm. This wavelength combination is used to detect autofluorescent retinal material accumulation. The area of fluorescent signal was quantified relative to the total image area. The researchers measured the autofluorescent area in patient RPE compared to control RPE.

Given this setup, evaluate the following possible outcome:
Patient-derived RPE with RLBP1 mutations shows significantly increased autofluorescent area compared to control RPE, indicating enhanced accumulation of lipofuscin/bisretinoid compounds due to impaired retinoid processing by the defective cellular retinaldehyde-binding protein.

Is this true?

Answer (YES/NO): NO